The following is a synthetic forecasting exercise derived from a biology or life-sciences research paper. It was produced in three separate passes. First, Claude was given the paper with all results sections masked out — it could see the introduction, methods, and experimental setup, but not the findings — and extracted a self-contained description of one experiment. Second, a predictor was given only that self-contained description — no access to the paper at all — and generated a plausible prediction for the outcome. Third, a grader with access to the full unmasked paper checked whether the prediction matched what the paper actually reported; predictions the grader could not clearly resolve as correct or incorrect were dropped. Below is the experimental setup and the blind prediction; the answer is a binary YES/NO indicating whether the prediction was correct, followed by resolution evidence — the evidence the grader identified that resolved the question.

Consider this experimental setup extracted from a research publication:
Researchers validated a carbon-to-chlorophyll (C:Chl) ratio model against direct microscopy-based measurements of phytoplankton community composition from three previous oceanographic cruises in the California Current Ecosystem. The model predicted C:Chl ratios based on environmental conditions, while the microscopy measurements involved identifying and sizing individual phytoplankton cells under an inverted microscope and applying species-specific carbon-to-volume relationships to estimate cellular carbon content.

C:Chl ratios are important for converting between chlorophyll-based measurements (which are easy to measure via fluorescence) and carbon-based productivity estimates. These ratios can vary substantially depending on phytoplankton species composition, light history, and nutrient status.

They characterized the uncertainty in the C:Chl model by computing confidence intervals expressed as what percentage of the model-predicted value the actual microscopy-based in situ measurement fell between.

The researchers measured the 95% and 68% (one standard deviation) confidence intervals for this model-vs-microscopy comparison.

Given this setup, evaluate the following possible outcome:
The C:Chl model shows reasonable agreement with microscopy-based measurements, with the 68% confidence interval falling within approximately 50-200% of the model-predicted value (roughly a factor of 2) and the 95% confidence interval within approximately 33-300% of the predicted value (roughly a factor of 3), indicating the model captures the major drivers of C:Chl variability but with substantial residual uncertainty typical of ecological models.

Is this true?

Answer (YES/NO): NO